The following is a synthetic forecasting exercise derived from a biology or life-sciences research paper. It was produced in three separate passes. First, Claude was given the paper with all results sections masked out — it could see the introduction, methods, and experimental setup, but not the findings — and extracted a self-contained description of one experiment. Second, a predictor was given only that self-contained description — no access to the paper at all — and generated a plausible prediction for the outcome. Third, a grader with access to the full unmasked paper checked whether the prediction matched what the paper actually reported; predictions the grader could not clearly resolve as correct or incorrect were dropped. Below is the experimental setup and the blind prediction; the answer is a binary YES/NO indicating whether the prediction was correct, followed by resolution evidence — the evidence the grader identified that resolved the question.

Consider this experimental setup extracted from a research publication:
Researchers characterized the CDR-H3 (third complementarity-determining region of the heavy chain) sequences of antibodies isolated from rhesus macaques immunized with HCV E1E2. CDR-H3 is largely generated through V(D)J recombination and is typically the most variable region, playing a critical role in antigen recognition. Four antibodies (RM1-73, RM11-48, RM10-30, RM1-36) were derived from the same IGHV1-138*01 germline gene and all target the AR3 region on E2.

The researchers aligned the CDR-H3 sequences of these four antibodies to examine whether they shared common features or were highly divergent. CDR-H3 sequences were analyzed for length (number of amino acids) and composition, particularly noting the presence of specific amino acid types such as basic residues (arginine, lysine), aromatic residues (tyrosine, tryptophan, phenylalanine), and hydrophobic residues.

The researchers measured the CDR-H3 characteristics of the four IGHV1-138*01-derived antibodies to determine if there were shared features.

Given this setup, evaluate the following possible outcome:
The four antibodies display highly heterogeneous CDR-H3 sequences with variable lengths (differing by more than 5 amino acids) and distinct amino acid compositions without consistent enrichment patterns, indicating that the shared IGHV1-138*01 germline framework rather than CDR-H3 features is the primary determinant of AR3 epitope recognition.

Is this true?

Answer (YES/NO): NO